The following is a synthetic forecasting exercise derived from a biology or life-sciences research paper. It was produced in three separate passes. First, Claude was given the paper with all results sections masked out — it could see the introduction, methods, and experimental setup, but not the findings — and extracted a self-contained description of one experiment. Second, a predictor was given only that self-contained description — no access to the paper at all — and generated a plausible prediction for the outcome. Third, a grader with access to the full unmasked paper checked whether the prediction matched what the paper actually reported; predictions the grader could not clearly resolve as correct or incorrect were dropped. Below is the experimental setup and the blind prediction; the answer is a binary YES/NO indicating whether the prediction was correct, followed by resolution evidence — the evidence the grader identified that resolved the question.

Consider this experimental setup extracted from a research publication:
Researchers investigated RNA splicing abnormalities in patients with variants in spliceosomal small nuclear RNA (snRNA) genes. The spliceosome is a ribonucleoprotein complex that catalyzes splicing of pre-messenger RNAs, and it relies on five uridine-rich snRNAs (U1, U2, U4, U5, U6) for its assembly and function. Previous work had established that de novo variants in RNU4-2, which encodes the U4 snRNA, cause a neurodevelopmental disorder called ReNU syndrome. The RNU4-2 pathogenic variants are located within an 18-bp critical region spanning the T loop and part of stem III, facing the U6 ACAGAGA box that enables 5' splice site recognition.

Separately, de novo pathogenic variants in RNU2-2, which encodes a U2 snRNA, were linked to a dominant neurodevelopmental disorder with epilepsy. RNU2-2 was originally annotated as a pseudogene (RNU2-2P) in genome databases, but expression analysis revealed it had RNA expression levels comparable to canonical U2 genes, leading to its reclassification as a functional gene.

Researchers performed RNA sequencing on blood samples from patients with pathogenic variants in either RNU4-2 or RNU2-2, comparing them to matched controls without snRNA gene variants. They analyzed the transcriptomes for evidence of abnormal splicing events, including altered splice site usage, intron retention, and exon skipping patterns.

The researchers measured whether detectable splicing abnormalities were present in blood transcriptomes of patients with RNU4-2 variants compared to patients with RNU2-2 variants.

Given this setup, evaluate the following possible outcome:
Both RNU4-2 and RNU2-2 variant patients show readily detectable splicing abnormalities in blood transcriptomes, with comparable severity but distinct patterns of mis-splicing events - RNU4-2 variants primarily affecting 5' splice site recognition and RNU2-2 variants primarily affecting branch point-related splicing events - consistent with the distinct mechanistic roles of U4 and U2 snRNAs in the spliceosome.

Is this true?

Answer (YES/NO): NO